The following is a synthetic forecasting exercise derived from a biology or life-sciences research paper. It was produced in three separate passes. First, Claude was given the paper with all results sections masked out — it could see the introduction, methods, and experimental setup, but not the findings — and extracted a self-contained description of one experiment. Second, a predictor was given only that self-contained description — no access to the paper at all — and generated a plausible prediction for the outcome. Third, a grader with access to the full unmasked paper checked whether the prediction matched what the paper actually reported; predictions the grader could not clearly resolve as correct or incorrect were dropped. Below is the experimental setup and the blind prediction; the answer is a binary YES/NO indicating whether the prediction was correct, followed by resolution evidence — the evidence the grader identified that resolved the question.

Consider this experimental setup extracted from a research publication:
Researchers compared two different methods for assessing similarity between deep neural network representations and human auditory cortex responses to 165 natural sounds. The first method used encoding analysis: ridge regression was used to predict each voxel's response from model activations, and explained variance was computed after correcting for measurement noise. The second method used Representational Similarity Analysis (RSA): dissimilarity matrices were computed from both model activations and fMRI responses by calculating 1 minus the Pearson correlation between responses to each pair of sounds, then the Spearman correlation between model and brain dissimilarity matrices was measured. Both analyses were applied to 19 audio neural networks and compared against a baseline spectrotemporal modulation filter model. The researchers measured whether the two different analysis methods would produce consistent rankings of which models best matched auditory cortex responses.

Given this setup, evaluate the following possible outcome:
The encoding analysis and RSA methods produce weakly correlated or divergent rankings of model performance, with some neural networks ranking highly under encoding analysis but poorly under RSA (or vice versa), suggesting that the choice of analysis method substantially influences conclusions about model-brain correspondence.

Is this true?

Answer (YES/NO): NO